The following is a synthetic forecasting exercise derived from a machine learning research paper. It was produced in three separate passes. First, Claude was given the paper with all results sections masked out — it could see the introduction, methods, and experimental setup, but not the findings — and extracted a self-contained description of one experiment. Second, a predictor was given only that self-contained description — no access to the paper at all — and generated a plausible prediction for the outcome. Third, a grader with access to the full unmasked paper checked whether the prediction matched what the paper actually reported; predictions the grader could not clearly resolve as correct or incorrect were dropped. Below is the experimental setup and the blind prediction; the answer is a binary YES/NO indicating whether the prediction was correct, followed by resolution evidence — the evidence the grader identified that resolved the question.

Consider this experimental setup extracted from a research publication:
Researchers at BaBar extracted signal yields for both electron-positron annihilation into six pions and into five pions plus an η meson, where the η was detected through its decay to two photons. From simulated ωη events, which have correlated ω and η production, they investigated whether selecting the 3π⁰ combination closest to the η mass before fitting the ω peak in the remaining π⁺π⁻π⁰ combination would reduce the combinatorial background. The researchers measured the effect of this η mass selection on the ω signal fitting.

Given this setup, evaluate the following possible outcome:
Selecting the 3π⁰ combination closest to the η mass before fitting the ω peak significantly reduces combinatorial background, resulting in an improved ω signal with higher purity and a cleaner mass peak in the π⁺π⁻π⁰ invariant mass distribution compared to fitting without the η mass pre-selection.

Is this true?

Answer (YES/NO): YES